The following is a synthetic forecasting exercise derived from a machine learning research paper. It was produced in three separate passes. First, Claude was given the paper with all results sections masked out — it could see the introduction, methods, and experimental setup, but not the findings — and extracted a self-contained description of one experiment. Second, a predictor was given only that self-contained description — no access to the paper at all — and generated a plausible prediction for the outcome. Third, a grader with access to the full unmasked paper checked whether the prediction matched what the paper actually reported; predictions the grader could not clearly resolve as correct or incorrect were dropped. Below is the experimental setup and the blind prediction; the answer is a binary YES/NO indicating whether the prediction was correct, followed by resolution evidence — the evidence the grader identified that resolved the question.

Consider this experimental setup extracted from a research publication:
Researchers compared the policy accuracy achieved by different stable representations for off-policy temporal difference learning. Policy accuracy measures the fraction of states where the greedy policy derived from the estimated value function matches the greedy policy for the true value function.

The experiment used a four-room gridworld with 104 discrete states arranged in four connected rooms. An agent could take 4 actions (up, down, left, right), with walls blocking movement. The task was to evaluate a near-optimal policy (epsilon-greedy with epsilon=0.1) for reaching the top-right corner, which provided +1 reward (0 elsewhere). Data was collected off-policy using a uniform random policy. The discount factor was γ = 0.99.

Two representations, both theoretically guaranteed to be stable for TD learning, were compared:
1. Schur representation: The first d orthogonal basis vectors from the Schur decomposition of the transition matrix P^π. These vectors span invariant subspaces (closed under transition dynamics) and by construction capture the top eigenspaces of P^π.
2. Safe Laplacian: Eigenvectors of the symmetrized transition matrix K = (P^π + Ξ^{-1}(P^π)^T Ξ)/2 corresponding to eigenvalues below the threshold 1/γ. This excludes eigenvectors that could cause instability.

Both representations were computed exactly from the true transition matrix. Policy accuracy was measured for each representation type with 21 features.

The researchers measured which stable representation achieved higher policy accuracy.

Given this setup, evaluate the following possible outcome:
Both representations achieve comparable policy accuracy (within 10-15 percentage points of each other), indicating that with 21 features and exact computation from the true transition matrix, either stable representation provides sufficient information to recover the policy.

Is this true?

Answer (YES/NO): NO